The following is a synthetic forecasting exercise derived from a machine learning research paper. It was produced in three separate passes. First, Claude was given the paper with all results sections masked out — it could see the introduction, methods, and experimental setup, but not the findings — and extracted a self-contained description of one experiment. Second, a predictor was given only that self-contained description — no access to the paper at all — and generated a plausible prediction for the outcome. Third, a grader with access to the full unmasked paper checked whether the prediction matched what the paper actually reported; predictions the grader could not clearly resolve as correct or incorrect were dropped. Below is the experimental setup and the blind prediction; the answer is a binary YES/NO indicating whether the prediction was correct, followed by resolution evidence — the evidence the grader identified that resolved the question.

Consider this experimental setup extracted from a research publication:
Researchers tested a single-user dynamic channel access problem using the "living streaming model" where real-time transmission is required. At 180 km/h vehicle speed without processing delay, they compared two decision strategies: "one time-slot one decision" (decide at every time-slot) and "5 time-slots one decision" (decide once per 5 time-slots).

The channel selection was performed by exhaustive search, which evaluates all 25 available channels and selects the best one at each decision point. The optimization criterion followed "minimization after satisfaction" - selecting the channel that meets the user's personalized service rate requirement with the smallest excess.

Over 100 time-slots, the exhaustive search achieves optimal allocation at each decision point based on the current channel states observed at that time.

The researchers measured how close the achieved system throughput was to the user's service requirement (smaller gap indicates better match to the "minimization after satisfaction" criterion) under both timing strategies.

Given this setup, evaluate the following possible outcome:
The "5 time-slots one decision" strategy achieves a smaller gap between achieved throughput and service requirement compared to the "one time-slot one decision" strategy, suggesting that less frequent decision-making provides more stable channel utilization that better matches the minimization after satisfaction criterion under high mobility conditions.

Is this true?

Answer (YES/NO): NO